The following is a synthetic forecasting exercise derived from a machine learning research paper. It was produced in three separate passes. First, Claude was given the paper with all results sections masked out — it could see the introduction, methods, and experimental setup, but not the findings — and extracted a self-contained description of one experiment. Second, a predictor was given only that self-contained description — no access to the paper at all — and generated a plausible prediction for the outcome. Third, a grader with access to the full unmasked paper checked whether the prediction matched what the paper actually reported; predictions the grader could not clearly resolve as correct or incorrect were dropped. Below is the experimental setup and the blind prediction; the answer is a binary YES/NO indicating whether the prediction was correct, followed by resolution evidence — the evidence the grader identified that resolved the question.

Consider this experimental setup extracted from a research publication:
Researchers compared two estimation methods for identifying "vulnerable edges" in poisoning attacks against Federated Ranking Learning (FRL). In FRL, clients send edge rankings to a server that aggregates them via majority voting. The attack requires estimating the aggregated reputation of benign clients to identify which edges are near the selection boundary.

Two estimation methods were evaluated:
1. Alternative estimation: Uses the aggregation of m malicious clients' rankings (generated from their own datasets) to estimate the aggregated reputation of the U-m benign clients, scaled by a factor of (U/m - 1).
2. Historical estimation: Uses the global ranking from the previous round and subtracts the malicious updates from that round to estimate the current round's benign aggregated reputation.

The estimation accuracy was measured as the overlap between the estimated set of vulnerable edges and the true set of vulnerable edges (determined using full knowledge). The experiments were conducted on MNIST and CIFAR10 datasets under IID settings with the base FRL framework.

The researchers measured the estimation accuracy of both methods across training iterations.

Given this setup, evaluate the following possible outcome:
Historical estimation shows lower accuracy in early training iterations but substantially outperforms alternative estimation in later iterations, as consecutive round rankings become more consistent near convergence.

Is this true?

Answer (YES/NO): NO